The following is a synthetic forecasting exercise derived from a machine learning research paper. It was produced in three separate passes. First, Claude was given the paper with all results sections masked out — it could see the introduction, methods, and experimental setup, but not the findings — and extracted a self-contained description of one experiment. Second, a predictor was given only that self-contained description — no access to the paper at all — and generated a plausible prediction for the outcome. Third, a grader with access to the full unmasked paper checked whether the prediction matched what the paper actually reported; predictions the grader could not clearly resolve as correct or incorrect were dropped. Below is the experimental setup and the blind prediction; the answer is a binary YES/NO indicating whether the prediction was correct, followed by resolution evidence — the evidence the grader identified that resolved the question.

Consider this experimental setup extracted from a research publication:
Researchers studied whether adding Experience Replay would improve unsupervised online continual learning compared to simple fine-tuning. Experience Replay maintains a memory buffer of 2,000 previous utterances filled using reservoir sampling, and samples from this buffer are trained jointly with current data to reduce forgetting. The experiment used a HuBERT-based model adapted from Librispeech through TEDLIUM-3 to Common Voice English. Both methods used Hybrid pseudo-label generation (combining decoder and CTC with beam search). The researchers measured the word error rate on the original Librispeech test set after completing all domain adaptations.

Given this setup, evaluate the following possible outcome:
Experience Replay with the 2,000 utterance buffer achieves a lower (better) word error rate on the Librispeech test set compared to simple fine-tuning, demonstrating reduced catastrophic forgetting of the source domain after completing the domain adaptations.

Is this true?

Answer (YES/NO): YES